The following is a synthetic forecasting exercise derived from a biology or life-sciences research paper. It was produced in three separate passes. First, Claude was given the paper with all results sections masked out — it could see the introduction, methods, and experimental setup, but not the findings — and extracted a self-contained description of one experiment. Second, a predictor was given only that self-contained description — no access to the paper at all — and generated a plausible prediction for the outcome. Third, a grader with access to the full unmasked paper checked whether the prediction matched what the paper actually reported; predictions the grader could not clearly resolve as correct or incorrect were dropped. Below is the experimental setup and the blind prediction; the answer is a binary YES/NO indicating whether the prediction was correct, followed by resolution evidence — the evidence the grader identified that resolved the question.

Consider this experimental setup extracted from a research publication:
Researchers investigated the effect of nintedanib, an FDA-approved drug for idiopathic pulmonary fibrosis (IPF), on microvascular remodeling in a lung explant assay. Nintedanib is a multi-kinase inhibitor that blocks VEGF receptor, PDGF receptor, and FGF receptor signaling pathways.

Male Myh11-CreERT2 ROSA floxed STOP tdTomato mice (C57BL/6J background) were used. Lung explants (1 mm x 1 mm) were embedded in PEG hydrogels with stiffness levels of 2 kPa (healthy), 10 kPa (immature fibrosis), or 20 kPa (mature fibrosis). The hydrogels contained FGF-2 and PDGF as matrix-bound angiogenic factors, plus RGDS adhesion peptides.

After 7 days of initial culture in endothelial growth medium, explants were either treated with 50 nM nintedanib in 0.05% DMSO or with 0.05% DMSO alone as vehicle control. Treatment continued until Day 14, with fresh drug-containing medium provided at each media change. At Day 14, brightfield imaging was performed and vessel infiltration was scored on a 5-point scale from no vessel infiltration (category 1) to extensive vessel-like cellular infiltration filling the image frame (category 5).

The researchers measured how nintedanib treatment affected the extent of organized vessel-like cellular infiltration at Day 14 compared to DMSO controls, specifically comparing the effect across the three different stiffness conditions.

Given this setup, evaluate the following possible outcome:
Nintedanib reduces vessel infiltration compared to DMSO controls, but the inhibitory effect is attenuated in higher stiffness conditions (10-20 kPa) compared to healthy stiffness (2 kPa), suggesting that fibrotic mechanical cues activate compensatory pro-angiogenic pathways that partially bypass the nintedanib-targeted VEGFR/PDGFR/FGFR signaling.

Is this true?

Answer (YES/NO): NO